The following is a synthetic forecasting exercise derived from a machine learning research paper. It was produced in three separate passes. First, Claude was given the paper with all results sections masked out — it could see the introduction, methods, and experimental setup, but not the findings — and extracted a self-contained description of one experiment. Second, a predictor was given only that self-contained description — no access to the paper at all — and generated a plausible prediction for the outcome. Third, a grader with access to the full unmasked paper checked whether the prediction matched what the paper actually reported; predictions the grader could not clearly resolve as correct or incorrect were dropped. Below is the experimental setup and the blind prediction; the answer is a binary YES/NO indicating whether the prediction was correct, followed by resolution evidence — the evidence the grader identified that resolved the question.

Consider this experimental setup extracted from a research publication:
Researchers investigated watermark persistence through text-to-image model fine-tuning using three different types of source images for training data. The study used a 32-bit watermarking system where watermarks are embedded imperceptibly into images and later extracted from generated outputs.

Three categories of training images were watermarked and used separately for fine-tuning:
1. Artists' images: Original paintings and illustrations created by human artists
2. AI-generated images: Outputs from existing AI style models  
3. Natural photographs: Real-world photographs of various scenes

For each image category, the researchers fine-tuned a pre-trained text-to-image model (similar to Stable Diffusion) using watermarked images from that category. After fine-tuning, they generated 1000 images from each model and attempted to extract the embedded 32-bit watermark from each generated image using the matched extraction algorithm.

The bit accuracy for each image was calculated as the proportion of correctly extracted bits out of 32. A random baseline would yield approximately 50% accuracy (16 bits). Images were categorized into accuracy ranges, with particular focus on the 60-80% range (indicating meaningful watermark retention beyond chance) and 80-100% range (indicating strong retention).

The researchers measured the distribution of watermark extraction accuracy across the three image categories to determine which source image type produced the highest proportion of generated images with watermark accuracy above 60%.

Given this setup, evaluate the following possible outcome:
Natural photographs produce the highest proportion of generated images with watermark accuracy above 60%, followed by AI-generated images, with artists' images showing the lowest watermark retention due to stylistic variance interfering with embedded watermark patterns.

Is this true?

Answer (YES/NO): NO